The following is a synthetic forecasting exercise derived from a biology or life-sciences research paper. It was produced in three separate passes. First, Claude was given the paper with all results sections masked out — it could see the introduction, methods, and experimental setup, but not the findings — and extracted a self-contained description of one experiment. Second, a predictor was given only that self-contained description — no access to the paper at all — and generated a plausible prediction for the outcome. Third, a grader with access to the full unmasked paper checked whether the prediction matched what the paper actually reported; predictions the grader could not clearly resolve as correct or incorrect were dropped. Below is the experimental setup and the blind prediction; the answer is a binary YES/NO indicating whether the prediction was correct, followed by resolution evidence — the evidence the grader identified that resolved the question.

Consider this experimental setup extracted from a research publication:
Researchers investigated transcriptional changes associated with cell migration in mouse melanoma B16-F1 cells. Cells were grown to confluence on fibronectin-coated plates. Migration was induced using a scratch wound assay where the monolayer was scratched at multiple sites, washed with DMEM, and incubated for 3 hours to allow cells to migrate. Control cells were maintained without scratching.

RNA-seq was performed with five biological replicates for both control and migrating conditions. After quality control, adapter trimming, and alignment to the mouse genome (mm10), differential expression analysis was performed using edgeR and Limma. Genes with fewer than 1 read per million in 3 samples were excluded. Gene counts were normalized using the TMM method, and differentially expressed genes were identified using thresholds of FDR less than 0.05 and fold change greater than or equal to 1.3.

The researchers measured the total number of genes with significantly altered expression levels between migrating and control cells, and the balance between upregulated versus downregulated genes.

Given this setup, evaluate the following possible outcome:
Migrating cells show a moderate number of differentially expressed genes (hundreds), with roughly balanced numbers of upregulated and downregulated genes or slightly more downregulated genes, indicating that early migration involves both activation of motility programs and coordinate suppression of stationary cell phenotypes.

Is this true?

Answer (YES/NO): NO